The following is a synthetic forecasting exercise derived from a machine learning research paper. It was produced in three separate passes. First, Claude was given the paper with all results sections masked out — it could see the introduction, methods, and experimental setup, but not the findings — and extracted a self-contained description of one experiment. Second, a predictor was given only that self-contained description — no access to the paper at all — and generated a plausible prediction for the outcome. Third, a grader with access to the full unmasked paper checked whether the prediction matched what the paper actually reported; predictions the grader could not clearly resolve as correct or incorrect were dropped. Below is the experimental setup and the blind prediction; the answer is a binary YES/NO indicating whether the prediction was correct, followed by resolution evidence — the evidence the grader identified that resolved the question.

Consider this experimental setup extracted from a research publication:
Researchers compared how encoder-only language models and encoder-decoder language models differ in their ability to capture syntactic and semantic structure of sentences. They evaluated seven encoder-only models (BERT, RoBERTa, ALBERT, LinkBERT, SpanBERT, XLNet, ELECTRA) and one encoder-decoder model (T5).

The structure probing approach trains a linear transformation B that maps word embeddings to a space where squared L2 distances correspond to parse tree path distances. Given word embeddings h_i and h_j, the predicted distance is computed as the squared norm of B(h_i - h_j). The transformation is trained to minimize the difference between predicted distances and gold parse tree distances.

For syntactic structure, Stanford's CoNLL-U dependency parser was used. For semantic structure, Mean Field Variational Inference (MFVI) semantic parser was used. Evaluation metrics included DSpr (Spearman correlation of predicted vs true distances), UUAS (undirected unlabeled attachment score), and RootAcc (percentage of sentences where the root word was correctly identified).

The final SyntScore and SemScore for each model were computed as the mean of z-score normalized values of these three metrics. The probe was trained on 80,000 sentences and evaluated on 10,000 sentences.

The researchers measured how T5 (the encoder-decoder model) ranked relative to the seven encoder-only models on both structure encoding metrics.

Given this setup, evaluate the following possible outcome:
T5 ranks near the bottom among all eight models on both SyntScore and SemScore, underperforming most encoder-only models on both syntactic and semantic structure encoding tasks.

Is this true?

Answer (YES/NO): YES